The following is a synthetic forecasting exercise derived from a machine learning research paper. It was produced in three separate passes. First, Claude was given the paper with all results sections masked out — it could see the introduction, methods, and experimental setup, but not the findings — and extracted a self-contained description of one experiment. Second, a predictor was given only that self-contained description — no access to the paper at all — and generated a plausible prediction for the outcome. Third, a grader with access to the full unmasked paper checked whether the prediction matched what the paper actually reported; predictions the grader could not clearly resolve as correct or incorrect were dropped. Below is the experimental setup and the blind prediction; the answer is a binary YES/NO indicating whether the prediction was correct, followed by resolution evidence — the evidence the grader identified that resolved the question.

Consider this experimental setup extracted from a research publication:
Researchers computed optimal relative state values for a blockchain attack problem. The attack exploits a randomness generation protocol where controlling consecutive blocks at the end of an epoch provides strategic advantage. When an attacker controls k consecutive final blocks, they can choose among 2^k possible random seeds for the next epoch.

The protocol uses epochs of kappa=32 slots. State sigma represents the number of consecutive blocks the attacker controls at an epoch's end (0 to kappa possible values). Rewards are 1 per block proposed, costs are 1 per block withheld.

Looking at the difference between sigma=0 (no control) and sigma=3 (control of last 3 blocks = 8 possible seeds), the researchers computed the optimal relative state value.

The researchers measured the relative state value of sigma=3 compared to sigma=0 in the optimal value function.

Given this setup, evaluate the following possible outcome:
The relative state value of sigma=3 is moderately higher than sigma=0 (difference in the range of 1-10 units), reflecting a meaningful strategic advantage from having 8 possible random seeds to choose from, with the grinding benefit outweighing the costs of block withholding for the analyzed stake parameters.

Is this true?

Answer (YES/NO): YES